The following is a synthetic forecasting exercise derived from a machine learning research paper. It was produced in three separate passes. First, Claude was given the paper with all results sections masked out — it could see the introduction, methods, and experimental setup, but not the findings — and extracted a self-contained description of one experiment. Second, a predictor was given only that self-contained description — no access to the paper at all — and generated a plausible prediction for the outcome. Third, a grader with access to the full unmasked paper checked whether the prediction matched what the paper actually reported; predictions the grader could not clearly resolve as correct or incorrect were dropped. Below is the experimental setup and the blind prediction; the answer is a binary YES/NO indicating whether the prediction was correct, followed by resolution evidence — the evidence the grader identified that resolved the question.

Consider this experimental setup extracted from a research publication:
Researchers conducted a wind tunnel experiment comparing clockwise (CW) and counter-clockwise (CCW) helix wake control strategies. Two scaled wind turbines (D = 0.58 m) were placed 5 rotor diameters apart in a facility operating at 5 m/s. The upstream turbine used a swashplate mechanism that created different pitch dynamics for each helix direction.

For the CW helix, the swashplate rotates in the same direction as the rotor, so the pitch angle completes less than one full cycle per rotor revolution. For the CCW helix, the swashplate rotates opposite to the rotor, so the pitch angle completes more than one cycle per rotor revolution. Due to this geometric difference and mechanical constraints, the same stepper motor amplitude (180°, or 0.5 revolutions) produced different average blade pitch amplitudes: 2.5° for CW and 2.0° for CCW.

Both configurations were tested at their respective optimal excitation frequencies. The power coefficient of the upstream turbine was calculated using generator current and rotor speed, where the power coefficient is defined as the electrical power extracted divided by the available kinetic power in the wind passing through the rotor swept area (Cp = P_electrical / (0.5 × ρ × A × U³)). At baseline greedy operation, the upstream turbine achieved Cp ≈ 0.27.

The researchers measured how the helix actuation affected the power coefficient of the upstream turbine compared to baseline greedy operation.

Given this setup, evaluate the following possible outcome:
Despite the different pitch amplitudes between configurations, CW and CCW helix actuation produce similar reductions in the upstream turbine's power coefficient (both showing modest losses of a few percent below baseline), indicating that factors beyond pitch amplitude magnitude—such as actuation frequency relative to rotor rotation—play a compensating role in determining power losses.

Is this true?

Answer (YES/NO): NO